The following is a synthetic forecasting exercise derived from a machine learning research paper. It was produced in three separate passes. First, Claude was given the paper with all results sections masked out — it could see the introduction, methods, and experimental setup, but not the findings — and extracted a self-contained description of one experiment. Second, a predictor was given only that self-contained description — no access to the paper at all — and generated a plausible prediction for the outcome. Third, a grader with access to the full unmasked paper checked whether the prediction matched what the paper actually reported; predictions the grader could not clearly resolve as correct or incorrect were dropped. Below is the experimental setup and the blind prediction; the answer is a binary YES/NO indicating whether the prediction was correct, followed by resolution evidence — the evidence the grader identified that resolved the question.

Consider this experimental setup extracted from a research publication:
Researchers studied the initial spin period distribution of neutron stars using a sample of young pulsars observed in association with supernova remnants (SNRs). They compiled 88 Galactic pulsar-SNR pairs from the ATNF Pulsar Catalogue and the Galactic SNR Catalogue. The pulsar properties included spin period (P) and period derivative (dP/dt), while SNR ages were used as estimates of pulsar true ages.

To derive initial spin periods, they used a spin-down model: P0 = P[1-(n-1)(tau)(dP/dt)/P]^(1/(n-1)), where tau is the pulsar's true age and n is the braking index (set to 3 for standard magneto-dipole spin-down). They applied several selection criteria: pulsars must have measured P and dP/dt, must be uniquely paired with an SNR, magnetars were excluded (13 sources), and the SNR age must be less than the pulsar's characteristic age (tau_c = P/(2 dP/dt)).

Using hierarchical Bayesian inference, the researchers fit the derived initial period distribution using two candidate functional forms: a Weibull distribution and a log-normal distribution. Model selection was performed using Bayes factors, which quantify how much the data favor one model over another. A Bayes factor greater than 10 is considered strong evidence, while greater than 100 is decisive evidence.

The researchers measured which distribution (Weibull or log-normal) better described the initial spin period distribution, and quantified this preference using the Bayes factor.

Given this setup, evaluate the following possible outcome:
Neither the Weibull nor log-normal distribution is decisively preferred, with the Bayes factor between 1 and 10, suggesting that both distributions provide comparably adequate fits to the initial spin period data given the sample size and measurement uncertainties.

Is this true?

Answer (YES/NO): NO